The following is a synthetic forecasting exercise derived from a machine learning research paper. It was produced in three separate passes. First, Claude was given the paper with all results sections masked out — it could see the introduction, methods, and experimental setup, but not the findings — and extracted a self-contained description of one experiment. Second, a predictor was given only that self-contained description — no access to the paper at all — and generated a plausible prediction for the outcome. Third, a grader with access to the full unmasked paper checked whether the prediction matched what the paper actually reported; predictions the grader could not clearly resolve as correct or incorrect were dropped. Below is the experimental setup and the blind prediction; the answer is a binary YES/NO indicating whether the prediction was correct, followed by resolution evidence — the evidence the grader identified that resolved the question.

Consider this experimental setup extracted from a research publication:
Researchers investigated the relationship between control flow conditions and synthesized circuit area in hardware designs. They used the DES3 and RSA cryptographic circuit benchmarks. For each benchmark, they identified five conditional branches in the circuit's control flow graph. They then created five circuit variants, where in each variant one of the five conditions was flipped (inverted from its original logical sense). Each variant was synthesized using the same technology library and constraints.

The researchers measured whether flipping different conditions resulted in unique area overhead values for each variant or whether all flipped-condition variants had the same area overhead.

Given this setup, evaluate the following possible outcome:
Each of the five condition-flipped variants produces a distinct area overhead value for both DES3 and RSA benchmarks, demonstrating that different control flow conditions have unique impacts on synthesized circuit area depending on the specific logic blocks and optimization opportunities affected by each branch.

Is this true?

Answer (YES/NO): YES